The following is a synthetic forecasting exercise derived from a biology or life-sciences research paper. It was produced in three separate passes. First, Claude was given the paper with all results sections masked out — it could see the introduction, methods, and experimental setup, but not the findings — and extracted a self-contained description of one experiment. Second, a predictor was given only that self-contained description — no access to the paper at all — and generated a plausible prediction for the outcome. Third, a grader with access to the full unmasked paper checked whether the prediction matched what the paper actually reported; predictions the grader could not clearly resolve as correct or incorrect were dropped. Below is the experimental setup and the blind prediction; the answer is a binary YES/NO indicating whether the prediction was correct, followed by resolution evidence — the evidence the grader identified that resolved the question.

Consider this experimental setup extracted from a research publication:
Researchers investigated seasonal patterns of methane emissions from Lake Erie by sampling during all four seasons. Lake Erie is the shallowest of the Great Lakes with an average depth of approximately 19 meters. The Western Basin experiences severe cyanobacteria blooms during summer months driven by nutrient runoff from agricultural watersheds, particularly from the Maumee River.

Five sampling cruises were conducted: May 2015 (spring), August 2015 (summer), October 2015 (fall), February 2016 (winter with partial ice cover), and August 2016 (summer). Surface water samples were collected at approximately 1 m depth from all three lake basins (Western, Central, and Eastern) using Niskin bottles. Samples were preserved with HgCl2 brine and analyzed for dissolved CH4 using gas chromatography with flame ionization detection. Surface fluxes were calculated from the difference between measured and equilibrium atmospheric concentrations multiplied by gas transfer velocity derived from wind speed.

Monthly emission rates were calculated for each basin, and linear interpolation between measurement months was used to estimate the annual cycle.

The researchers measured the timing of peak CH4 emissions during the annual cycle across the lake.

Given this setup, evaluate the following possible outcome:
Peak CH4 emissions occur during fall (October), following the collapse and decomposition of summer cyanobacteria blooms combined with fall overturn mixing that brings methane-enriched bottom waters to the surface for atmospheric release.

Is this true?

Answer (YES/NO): NO